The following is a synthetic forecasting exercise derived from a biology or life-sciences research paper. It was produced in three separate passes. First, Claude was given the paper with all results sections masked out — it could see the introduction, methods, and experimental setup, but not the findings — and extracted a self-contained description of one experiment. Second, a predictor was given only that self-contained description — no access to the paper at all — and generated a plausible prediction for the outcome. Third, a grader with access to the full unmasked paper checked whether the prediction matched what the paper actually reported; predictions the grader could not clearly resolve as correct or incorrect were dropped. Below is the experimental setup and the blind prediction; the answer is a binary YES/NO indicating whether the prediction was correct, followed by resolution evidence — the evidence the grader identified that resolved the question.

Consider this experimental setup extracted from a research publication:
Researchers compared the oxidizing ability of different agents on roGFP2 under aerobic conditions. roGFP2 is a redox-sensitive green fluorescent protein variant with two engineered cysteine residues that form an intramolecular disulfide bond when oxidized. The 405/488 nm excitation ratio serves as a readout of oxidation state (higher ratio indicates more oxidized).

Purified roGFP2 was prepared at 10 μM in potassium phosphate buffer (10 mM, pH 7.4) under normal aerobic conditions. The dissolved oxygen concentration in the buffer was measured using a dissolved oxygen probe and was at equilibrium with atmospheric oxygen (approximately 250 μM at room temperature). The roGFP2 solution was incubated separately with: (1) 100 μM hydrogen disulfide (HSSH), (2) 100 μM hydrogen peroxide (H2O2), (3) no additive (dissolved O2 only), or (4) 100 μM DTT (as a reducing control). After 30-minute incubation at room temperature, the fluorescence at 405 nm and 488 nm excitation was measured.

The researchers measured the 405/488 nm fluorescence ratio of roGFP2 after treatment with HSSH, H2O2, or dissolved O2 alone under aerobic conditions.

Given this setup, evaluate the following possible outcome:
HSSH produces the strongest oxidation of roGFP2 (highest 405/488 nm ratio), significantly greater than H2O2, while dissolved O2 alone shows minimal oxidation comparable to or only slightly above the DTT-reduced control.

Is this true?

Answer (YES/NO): NO